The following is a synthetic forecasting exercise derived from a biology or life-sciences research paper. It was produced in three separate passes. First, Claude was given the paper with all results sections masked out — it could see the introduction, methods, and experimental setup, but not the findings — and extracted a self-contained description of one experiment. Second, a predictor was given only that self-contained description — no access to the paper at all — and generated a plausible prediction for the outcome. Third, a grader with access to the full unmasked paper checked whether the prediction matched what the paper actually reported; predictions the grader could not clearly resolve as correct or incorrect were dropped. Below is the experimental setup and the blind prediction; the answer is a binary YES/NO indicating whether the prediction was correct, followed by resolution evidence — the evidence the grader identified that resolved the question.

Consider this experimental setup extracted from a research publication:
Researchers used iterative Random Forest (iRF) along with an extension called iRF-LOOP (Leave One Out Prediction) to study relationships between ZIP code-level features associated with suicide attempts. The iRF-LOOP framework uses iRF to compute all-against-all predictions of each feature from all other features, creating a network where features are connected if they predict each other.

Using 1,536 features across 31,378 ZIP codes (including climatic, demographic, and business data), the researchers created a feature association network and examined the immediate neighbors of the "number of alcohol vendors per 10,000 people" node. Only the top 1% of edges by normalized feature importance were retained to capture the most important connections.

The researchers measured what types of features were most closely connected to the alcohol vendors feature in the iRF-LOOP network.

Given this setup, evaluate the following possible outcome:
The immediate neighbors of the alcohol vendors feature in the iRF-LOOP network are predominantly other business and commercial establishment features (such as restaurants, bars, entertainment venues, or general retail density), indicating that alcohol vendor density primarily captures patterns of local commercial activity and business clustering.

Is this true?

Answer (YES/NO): NO